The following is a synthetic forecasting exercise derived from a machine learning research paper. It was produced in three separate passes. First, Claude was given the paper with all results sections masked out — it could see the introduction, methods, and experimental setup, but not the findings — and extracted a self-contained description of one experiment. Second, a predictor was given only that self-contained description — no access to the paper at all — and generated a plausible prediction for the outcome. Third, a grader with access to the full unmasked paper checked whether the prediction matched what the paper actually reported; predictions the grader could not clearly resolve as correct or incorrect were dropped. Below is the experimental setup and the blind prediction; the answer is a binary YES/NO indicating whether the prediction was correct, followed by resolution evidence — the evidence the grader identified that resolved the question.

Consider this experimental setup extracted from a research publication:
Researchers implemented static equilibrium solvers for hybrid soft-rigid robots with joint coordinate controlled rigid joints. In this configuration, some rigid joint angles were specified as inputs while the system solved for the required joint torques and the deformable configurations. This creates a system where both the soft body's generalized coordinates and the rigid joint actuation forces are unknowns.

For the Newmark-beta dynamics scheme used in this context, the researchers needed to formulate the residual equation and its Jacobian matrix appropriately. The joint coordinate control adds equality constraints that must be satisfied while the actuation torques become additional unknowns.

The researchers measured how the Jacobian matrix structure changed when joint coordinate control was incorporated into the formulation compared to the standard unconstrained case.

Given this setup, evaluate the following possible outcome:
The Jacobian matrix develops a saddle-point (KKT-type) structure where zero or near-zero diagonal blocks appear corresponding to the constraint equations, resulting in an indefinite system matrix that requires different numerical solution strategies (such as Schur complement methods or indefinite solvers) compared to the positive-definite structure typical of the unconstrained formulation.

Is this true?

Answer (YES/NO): NO